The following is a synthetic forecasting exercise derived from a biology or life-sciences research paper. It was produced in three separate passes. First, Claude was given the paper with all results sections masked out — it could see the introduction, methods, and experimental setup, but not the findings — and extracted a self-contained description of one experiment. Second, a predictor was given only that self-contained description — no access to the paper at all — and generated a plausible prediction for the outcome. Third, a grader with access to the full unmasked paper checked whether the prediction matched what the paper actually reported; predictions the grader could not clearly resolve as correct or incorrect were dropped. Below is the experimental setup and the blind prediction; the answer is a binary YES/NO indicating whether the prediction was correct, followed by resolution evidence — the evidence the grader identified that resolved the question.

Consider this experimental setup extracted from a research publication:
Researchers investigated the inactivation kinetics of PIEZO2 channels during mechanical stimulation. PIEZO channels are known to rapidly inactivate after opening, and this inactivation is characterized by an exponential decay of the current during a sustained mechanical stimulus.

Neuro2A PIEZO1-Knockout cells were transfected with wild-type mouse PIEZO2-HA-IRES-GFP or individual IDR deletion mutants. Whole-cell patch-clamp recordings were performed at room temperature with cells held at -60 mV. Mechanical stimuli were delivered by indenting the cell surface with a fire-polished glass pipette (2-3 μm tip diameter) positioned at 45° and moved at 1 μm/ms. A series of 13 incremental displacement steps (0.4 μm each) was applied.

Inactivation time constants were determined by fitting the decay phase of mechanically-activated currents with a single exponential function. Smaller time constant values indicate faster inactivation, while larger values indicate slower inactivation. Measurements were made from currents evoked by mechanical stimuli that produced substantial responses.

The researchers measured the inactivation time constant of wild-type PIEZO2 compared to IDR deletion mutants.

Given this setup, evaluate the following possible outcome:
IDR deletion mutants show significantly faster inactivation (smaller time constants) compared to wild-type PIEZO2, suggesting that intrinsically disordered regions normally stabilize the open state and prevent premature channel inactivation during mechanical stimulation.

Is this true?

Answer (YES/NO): NO